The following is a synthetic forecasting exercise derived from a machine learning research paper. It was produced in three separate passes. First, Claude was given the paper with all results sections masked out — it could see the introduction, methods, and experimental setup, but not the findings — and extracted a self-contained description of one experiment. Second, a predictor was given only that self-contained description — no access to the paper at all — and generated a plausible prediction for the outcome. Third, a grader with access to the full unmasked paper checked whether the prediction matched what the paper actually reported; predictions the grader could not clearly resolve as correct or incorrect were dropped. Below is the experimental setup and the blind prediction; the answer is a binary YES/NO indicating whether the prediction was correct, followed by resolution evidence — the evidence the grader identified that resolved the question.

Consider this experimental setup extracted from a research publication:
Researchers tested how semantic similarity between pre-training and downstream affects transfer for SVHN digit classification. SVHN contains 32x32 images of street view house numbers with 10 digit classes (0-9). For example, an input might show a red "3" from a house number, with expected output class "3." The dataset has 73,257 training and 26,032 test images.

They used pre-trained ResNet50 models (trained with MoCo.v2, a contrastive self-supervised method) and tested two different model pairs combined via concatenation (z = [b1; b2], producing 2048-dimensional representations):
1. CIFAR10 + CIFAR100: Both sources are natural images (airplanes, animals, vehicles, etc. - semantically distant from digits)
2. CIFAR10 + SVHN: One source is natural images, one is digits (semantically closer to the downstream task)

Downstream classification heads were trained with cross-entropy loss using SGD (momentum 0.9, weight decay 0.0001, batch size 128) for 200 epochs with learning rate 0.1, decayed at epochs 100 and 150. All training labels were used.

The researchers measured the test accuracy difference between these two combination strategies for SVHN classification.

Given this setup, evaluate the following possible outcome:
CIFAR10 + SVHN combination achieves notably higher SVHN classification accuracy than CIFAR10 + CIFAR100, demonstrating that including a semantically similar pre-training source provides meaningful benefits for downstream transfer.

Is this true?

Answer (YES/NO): YES